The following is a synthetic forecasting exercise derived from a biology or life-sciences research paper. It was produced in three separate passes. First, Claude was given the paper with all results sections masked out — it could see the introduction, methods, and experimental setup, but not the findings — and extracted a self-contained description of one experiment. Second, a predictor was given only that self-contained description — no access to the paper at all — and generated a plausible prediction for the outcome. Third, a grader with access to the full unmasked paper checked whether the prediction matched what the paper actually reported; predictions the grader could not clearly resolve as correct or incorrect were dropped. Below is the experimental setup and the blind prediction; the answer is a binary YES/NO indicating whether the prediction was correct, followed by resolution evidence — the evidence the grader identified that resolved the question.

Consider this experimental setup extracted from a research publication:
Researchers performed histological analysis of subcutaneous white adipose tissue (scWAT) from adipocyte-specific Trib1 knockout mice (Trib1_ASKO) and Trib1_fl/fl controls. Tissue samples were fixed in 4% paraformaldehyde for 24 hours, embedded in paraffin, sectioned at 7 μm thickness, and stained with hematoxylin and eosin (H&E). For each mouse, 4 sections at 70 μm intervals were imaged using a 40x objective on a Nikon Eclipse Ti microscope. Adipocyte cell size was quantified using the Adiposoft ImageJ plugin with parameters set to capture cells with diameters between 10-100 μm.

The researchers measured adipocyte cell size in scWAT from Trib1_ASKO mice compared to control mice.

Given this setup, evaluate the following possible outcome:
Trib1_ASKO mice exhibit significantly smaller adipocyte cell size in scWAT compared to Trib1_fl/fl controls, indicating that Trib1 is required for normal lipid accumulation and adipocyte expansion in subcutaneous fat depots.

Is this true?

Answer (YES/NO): NO